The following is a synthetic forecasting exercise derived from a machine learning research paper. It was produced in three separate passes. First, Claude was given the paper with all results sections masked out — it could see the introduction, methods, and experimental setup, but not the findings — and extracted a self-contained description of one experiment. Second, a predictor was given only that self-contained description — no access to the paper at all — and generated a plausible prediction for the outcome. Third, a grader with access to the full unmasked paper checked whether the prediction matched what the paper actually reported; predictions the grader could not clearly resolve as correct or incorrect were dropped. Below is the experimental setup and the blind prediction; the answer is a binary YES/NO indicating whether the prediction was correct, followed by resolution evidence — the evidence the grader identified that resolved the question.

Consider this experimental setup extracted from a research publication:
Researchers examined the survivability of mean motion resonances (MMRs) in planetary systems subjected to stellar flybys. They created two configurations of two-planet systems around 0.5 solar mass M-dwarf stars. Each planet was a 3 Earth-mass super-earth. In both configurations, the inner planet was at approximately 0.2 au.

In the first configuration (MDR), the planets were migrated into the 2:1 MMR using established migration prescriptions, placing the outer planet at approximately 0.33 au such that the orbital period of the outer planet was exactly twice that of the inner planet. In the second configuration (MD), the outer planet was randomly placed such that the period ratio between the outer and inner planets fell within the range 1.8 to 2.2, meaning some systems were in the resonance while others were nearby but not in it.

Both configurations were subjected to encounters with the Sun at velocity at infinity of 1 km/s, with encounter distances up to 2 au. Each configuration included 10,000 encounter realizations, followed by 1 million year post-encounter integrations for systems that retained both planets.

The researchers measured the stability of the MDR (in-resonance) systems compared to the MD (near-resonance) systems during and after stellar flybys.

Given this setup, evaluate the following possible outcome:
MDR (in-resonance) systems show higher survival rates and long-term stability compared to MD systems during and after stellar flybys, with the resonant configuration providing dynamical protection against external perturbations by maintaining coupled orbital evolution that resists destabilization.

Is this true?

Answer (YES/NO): NO